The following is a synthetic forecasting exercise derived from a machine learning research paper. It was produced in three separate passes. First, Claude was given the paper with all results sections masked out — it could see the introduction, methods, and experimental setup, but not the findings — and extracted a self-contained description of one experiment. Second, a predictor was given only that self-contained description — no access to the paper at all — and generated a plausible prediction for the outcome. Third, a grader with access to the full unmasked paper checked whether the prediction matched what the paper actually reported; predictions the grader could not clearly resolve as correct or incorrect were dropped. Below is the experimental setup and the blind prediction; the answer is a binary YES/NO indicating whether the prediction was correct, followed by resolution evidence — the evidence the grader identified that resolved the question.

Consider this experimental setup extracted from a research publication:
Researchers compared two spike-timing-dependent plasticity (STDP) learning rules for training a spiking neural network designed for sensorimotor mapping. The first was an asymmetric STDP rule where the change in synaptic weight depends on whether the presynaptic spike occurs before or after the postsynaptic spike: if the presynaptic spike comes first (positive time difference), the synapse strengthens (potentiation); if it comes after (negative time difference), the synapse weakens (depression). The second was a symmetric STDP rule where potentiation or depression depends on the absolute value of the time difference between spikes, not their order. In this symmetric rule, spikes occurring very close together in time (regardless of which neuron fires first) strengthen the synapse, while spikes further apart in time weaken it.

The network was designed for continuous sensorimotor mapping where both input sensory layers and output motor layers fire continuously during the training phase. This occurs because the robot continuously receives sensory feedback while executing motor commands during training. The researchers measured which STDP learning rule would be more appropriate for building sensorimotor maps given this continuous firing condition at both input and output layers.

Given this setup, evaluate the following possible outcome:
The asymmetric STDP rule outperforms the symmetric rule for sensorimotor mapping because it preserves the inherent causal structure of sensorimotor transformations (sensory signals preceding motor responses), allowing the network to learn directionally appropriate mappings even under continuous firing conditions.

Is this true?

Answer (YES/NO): NO